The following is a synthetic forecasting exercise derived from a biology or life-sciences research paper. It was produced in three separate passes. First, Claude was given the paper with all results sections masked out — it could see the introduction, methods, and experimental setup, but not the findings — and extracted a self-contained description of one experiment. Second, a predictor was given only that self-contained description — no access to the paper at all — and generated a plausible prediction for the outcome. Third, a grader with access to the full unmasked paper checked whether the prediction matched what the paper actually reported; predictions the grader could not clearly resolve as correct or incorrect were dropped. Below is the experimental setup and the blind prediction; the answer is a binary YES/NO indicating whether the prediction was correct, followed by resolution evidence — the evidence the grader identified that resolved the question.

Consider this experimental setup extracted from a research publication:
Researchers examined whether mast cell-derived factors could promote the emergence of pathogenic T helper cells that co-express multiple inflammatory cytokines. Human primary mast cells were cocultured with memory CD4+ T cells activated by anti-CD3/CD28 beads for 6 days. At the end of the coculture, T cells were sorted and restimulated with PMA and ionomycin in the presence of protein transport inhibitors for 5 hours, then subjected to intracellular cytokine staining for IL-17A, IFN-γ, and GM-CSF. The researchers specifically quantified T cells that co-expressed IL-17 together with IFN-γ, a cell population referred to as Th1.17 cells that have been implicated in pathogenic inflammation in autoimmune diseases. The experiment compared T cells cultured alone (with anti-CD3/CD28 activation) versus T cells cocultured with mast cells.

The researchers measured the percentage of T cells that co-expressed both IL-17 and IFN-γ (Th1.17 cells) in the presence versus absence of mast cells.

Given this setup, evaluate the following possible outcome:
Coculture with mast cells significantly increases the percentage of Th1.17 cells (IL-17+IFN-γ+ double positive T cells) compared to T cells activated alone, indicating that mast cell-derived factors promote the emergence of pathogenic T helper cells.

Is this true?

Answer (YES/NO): YES